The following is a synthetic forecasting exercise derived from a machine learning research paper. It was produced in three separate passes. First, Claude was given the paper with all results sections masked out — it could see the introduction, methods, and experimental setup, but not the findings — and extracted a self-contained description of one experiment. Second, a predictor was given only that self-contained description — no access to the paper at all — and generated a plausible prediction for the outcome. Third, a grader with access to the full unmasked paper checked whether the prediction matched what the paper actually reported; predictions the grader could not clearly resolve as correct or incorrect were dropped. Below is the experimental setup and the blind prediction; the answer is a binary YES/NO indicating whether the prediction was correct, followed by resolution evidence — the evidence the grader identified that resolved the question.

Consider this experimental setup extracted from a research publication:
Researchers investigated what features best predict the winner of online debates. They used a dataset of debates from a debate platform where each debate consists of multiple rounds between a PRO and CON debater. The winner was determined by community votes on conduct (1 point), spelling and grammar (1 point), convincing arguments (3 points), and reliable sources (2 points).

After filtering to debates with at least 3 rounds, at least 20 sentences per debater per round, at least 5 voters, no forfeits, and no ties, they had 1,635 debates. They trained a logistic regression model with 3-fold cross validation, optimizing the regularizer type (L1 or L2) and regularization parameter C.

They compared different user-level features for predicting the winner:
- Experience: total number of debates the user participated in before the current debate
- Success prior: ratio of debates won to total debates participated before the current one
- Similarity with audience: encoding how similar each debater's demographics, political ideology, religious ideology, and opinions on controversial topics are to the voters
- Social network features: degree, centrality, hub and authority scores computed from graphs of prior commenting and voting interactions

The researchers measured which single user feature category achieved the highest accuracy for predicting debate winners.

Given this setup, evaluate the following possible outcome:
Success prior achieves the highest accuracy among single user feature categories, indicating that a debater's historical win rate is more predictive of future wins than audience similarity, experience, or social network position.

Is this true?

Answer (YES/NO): YES